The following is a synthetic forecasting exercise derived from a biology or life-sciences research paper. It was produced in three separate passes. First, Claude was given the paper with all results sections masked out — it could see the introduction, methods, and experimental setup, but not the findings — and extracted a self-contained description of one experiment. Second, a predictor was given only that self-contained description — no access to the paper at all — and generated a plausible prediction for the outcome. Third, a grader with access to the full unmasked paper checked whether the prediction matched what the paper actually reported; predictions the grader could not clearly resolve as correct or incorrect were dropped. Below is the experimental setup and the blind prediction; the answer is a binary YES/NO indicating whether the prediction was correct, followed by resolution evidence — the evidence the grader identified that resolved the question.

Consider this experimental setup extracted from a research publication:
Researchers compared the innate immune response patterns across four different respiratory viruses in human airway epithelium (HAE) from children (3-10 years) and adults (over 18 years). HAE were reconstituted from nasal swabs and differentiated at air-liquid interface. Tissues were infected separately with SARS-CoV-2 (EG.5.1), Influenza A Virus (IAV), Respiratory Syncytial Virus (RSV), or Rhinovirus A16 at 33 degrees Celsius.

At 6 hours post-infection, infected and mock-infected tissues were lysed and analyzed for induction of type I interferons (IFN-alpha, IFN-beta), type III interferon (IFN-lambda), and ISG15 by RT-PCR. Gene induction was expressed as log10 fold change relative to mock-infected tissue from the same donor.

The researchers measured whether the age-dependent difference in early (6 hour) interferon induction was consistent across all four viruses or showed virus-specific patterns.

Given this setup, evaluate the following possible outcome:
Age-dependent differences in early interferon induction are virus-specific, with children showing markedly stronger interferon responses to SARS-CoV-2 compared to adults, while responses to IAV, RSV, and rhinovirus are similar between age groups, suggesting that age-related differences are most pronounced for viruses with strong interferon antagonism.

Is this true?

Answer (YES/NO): NO